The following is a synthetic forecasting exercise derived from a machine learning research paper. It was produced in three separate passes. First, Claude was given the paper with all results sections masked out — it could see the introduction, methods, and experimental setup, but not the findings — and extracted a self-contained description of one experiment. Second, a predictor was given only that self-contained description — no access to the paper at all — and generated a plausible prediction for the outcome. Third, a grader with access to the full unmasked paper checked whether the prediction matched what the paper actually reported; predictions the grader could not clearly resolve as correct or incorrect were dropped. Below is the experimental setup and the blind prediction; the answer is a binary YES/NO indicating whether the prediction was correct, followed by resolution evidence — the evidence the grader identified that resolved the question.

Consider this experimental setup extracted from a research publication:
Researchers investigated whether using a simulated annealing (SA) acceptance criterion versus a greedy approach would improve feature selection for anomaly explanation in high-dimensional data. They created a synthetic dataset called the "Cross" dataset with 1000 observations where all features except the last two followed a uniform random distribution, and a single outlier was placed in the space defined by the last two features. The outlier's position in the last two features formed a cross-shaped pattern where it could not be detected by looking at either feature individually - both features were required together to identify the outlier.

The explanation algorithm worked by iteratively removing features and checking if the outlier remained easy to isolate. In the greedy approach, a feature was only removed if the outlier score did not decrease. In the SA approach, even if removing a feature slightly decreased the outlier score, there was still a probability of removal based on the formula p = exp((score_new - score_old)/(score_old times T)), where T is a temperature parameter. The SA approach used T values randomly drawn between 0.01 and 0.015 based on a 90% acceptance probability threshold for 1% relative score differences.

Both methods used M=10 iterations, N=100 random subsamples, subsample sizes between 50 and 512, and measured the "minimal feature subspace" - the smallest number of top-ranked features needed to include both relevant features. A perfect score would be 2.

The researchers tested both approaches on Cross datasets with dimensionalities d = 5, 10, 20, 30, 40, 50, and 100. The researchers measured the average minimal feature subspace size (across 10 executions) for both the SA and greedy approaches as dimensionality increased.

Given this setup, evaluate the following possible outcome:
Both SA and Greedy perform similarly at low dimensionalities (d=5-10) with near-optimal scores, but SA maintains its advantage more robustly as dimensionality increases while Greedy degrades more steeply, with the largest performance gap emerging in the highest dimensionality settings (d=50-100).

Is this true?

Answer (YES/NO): NO